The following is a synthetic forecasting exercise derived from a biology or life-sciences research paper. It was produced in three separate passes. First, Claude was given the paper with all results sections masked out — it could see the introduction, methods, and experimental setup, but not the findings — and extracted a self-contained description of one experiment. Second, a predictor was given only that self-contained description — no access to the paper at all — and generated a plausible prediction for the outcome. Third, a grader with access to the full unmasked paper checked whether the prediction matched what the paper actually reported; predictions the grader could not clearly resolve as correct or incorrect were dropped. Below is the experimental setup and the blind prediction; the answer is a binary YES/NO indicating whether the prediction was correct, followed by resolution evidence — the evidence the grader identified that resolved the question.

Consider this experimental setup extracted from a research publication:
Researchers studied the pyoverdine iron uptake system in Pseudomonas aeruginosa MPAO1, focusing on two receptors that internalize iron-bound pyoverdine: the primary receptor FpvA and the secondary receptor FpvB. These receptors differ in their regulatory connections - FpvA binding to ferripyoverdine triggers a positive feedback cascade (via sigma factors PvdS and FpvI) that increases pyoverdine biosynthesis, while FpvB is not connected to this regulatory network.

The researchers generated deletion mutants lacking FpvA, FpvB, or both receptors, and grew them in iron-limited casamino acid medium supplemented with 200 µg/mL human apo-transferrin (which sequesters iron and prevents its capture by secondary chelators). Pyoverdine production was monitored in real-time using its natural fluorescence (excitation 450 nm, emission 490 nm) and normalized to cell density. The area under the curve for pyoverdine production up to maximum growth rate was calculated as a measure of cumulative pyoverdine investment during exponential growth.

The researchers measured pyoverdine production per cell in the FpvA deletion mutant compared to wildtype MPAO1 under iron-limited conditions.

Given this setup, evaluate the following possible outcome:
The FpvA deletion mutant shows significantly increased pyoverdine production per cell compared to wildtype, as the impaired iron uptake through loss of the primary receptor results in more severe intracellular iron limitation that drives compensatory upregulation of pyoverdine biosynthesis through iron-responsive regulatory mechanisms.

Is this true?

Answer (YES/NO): NO